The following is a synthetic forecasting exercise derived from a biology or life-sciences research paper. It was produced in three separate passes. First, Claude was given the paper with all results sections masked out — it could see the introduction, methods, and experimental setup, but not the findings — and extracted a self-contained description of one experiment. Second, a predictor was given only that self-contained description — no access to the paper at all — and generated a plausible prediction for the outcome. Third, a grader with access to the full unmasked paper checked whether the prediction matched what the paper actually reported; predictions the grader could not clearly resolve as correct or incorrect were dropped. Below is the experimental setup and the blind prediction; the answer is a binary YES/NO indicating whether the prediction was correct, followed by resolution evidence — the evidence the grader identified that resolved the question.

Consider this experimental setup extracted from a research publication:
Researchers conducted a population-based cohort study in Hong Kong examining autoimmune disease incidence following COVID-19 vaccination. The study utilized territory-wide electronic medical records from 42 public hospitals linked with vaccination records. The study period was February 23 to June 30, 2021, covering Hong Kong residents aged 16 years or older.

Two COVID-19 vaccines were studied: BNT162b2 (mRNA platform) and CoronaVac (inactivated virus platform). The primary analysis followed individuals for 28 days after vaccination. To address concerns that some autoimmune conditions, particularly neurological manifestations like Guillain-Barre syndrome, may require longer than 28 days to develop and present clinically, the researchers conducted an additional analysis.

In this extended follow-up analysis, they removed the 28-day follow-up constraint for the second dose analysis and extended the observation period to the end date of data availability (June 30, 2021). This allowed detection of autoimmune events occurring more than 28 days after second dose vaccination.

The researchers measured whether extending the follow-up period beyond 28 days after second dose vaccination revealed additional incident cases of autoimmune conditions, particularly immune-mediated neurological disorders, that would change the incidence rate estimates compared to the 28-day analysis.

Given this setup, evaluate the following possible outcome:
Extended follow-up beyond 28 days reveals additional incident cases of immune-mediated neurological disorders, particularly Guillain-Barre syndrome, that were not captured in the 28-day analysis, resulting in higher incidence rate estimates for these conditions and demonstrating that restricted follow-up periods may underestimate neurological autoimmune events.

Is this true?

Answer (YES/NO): NO